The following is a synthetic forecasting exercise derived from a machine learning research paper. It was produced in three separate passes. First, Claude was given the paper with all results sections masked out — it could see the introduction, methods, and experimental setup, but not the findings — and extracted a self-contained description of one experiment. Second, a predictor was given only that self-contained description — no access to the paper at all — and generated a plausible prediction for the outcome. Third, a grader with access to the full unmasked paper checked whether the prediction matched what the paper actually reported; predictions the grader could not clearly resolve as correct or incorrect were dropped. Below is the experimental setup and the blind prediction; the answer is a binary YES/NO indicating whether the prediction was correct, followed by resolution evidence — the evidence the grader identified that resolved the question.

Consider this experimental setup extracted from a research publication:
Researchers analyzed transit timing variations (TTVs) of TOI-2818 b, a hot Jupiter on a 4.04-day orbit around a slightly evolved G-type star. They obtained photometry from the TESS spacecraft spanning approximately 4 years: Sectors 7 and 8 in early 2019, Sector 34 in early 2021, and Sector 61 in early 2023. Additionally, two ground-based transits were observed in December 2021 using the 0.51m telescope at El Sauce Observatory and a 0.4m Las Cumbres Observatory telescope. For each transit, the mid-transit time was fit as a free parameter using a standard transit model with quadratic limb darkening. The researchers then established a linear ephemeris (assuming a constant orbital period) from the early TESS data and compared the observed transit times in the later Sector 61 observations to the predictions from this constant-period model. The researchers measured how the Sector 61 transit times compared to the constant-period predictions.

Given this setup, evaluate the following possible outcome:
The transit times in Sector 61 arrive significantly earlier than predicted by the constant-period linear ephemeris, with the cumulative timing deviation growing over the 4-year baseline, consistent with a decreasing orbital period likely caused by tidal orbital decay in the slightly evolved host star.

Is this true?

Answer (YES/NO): NO